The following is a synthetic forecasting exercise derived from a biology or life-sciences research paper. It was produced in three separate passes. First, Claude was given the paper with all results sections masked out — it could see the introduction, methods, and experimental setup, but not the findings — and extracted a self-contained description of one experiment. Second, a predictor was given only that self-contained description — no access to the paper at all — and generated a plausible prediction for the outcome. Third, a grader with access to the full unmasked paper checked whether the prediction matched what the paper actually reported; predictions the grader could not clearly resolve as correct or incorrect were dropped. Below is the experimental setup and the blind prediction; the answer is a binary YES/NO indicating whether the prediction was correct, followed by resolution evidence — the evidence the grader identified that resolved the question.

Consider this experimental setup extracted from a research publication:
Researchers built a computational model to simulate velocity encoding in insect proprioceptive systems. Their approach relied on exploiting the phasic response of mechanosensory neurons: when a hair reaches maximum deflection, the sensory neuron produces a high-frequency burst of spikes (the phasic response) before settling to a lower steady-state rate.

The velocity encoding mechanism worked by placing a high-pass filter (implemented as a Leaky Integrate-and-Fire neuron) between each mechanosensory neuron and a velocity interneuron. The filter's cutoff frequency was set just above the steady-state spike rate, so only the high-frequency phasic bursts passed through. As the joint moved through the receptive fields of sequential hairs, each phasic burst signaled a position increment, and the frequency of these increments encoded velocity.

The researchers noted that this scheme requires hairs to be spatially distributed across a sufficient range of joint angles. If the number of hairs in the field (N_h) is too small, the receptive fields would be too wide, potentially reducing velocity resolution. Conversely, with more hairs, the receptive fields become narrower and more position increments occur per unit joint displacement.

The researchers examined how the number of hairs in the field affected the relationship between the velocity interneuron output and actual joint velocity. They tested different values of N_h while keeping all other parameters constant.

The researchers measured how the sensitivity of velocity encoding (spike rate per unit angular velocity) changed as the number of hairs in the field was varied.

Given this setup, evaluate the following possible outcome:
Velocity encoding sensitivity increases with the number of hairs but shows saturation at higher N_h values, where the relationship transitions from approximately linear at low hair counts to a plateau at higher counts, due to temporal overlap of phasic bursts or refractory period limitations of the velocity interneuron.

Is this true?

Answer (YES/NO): NO